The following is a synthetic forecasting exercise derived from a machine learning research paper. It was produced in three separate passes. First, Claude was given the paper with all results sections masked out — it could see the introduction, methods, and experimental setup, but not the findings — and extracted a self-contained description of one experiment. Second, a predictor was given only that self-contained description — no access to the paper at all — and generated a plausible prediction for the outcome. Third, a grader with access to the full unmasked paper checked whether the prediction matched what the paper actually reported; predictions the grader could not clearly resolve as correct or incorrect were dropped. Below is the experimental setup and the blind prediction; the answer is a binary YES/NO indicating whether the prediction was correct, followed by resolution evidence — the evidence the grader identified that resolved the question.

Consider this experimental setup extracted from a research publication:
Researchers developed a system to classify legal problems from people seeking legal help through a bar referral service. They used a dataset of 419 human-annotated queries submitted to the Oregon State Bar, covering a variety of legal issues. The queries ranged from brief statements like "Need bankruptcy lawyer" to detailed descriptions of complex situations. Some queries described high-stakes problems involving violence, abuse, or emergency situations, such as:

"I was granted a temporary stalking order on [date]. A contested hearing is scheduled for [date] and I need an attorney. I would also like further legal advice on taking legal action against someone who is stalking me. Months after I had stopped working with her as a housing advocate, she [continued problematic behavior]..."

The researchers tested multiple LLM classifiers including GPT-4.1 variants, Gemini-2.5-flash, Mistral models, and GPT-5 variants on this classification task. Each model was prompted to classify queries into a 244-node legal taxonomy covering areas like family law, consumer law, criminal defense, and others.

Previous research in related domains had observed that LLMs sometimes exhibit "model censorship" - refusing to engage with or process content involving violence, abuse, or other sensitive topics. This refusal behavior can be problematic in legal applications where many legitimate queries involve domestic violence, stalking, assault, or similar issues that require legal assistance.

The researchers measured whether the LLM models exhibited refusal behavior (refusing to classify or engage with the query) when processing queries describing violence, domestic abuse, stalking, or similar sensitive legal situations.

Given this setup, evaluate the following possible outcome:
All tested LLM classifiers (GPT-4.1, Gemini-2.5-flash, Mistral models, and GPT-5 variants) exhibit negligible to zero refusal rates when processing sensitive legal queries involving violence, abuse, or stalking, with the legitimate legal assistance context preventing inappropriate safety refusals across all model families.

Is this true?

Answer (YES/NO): YES